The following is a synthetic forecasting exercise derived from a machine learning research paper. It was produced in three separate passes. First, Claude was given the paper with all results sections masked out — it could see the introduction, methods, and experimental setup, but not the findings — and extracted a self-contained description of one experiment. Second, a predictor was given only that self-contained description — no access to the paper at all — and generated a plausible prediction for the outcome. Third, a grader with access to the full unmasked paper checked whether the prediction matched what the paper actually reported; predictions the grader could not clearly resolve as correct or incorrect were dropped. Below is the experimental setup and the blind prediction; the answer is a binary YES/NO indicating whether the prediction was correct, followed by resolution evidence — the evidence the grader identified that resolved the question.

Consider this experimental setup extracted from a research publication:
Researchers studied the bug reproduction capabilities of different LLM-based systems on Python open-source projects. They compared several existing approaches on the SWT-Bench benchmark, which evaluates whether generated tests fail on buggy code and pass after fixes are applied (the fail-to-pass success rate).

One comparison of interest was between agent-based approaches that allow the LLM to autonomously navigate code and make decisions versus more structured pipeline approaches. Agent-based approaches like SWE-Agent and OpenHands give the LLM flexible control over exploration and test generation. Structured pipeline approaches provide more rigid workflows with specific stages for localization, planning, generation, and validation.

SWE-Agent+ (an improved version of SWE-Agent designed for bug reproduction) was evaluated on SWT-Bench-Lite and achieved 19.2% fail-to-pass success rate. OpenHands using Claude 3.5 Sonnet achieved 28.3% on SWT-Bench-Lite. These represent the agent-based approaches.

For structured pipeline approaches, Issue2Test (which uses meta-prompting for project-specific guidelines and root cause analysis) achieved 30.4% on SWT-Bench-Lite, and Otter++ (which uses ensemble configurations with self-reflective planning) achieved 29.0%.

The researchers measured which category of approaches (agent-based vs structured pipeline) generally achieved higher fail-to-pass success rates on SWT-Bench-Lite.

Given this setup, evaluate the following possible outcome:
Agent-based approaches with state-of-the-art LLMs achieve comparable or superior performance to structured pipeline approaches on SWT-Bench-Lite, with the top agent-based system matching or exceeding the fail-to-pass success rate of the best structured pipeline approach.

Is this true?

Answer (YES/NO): NO